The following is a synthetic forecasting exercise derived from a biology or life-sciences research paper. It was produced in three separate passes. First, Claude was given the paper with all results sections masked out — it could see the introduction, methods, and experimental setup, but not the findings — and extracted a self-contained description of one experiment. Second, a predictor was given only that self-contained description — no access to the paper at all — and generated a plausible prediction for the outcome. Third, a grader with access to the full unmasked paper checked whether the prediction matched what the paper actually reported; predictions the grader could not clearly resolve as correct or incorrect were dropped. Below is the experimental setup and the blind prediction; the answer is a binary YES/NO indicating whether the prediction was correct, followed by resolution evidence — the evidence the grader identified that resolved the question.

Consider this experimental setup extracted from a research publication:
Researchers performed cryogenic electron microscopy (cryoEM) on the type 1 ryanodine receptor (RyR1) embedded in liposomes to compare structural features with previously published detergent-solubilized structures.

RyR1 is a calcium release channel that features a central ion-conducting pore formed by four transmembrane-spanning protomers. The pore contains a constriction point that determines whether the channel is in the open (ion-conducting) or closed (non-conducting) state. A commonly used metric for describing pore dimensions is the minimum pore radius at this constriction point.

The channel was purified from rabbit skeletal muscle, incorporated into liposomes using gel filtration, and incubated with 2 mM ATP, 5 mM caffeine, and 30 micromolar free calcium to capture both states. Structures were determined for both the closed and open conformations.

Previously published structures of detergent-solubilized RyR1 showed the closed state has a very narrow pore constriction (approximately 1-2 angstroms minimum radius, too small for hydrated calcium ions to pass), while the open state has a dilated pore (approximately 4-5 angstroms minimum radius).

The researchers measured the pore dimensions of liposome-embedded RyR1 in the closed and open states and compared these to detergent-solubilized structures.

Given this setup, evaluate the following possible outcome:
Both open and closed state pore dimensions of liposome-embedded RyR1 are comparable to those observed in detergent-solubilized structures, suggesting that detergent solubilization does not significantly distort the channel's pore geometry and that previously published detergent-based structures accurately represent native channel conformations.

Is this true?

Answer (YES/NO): YES